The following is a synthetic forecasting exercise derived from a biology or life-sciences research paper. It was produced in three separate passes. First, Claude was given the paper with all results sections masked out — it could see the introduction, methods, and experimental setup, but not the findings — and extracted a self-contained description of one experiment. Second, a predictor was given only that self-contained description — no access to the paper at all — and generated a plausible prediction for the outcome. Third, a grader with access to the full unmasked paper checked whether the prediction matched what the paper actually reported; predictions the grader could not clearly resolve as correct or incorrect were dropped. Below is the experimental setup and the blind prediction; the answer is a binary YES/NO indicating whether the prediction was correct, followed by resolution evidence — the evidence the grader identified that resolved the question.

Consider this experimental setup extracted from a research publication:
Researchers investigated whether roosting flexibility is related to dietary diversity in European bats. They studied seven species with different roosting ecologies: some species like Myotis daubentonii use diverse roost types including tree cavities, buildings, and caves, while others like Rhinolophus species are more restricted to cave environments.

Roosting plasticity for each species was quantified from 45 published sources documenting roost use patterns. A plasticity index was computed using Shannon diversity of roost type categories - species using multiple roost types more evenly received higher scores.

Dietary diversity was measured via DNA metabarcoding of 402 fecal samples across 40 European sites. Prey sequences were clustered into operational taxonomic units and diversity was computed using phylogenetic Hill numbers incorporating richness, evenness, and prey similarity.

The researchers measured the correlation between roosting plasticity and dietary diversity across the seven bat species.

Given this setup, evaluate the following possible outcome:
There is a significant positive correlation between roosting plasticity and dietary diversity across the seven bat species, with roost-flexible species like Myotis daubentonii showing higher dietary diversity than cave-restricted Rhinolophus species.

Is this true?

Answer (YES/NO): NO